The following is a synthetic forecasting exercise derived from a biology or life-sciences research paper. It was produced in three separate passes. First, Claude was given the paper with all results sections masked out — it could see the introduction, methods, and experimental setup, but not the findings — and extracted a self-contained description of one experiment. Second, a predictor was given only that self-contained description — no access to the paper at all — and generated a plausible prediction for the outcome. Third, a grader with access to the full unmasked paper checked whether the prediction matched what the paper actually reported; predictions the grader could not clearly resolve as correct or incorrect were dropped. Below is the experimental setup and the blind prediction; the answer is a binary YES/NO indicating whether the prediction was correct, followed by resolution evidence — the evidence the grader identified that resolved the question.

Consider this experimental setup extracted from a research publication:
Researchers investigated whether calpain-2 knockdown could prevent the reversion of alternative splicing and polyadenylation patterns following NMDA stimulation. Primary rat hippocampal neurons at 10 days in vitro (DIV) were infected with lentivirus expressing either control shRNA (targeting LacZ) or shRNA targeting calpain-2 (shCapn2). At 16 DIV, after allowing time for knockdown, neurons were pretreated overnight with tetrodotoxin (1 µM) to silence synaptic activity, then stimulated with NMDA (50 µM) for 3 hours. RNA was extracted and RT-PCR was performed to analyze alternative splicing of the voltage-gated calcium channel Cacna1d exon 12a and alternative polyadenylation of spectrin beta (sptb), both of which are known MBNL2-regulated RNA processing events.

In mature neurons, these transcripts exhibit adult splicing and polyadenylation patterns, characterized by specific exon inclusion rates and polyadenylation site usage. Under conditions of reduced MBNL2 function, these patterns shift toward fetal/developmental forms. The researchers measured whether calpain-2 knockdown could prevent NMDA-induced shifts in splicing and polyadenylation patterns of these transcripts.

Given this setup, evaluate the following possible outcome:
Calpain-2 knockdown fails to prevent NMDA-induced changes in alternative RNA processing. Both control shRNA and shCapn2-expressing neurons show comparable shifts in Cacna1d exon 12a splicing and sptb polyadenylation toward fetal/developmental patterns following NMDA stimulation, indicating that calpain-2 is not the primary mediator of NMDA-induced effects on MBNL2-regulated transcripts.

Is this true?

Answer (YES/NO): NO